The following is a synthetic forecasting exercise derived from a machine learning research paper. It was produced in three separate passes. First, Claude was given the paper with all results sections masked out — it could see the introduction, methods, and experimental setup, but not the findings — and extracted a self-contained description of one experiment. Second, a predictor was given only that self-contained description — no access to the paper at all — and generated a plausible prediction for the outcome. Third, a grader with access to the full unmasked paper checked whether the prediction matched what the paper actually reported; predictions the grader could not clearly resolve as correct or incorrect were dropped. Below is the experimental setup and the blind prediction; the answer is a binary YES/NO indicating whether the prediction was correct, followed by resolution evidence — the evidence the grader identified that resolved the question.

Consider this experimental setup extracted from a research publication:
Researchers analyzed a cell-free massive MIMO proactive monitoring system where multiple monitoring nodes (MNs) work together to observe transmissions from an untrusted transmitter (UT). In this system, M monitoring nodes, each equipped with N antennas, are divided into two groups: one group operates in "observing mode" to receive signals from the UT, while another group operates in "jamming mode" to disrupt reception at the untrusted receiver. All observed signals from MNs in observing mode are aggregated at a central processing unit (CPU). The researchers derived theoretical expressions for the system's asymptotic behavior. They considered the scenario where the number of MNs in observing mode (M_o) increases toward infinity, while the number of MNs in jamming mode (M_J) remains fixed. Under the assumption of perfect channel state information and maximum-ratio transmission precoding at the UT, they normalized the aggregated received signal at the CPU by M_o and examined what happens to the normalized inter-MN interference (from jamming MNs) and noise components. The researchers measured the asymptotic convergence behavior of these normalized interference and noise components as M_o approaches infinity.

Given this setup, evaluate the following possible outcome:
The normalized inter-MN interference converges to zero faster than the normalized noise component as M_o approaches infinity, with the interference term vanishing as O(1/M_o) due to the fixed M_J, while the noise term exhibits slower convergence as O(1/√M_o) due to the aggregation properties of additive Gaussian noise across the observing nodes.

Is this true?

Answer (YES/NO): NO